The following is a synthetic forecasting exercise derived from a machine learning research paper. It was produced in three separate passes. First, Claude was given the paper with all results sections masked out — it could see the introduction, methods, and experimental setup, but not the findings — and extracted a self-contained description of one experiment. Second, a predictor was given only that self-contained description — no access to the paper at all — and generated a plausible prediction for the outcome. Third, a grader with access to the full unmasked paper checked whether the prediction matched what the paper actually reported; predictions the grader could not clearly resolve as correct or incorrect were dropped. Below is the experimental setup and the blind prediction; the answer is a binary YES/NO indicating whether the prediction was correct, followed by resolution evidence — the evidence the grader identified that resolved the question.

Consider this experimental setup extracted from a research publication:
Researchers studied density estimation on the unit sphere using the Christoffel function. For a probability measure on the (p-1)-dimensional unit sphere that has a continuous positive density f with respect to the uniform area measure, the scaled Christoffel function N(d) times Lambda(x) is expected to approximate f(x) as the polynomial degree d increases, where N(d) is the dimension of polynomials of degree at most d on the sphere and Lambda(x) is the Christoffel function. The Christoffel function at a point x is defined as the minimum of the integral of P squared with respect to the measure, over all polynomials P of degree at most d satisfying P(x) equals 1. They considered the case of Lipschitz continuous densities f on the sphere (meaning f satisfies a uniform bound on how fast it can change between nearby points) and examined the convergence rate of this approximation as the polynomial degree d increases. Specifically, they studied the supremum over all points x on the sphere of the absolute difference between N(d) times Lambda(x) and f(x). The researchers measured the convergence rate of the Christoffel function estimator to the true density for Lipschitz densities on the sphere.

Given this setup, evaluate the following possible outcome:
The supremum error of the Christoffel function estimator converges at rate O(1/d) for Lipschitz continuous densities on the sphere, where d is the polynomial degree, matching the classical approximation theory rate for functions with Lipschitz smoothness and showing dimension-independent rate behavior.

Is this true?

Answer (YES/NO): NO